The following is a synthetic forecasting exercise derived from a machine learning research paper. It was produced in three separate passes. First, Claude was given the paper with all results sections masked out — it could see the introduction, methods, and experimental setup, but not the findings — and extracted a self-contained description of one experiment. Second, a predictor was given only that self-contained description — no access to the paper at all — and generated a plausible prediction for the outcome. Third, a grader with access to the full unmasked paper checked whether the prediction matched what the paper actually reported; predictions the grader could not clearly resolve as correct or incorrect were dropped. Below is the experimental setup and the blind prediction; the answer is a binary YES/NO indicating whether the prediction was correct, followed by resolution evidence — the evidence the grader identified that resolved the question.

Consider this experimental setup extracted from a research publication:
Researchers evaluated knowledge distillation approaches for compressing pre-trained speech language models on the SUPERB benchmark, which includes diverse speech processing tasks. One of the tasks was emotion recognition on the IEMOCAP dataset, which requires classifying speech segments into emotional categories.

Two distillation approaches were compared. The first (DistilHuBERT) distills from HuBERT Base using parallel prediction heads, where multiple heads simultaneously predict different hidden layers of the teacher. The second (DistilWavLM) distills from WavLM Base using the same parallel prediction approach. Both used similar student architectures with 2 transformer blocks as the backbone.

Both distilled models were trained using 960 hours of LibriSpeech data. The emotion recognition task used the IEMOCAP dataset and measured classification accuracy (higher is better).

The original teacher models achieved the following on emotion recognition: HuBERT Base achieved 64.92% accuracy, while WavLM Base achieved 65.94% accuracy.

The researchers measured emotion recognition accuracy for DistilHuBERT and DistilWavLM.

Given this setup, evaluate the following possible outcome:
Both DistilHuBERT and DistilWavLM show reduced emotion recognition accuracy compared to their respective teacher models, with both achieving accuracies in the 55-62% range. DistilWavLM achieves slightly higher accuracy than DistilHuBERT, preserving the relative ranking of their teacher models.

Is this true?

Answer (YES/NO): NO